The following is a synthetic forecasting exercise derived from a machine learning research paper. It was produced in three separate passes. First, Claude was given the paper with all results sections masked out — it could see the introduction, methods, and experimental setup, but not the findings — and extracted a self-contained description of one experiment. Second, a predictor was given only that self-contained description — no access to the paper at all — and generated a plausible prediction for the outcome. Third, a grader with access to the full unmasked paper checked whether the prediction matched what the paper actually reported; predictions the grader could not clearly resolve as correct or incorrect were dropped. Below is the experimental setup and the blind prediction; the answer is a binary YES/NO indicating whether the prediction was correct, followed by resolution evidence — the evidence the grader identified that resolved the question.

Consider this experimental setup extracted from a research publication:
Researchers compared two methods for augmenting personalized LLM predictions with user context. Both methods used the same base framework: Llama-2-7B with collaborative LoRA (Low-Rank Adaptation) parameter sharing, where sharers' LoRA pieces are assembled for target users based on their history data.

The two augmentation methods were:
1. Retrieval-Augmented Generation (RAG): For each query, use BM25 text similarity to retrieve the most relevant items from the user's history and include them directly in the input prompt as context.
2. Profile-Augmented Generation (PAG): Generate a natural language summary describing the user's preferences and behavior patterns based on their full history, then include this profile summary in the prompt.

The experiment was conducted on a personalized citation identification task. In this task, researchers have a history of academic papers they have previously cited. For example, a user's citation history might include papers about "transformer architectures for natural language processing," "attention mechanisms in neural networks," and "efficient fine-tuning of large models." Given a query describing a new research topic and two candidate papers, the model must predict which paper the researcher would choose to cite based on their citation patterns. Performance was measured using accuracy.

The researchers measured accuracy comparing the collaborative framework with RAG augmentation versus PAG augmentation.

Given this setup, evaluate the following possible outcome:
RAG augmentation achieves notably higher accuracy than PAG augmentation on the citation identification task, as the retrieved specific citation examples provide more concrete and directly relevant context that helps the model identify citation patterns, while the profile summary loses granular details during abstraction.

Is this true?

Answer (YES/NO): NO